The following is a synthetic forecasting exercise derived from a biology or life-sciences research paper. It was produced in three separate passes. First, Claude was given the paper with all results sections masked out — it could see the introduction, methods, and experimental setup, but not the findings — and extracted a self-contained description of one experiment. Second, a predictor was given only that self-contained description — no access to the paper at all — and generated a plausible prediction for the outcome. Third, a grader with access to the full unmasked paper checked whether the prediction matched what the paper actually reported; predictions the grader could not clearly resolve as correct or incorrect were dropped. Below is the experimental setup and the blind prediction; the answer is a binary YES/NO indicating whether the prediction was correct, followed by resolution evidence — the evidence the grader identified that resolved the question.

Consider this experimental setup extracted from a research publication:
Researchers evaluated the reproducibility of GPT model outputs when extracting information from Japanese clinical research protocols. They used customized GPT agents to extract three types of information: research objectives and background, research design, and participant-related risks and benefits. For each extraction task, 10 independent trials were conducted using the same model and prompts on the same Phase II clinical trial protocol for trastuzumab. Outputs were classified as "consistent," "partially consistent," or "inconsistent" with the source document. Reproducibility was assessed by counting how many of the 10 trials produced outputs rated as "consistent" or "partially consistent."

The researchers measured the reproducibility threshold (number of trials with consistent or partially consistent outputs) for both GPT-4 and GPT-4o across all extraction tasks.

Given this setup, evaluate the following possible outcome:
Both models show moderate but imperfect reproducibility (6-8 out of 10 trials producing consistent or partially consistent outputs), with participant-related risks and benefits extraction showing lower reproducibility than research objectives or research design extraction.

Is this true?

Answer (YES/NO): NO